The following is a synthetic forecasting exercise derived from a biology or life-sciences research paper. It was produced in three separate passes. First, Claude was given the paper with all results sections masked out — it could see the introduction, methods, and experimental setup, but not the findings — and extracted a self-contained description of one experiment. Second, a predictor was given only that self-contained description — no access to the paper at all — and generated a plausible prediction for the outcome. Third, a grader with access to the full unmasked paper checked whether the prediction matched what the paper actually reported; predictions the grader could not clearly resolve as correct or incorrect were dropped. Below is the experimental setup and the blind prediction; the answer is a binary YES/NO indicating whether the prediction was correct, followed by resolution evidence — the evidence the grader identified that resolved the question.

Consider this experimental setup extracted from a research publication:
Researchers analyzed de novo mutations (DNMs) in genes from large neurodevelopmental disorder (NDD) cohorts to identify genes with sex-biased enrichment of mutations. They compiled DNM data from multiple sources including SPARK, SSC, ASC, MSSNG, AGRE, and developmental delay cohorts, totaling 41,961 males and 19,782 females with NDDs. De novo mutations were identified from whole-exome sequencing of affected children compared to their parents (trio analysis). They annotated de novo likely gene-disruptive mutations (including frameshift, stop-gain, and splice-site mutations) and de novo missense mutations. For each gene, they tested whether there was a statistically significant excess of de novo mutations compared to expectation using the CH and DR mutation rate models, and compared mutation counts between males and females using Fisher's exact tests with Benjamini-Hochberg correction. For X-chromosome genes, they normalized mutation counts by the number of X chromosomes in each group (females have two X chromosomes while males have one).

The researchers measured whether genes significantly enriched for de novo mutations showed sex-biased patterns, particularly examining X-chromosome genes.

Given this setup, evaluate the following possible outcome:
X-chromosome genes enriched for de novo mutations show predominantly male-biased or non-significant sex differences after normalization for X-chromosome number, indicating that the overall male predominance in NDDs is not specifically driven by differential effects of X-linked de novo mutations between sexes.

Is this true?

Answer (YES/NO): NO